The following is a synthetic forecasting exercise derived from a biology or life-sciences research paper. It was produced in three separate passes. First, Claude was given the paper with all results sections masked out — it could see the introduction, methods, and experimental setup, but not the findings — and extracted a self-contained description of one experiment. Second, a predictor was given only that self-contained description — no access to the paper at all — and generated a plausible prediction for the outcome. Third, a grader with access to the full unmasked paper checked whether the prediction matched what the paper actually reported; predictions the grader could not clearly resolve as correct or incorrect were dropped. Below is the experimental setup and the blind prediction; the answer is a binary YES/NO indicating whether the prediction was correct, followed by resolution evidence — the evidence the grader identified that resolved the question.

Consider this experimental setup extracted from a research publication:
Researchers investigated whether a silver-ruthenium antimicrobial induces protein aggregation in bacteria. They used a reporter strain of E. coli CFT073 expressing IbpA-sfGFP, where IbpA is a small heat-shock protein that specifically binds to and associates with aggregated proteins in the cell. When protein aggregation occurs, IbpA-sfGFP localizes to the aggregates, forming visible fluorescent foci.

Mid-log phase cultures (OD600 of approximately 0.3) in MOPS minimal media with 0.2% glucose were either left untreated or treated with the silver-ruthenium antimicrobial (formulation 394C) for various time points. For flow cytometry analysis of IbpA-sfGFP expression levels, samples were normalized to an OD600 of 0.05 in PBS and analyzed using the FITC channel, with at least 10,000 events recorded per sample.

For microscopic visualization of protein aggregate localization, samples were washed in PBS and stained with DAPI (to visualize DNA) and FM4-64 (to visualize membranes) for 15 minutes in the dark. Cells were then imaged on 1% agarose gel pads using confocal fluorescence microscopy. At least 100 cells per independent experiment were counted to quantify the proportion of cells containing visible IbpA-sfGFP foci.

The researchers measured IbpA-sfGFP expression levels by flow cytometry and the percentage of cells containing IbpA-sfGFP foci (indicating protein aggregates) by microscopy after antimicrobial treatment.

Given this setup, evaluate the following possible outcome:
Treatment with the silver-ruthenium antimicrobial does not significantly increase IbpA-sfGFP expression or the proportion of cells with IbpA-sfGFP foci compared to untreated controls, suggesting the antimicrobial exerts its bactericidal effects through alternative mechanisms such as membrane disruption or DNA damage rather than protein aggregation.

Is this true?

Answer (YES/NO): NO